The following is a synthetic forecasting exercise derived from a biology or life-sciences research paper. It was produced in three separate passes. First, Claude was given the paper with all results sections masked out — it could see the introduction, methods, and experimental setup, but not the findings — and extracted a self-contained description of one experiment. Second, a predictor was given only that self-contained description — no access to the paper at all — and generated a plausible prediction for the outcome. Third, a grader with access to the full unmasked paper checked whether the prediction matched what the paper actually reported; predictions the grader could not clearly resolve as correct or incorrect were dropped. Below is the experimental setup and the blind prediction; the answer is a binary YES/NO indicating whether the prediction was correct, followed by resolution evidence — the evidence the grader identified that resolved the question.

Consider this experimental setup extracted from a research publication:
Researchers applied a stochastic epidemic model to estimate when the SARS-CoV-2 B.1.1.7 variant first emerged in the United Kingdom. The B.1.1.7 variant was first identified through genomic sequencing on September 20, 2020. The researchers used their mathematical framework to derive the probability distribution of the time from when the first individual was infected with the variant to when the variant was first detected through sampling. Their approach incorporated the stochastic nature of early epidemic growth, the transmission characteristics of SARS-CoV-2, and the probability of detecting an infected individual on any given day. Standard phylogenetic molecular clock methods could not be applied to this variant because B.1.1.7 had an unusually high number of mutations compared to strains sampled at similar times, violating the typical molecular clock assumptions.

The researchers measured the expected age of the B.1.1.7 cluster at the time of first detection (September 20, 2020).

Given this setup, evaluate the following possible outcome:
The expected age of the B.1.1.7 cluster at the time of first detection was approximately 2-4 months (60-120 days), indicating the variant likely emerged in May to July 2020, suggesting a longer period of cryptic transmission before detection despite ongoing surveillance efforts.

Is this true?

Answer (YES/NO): NO